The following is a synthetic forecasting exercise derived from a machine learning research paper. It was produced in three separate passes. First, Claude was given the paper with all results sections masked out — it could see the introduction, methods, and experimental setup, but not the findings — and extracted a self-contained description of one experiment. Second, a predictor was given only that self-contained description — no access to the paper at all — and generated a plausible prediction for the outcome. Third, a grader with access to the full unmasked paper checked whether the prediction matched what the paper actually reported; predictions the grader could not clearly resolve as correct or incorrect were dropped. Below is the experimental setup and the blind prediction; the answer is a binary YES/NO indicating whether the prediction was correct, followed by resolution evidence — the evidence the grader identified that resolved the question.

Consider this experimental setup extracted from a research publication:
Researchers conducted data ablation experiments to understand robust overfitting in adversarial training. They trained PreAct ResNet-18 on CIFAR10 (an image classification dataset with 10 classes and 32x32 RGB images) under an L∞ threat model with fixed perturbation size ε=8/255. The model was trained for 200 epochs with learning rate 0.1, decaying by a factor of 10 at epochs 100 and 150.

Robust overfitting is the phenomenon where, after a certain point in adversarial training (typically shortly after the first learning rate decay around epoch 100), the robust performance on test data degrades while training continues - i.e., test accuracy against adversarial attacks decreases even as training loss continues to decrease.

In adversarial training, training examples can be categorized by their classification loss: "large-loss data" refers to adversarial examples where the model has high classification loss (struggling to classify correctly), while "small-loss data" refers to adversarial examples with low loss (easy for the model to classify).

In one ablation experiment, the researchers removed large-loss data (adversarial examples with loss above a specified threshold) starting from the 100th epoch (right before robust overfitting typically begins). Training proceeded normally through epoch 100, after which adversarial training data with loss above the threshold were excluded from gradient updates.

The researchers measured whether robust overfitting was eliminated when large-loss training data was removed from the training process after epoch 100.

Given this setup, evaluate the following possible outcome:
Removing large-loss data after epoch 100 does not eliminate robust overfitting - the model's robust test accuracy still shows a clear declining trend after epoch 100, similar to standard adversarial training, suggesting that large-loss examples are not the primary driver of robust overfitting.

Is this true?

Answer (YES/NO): YES